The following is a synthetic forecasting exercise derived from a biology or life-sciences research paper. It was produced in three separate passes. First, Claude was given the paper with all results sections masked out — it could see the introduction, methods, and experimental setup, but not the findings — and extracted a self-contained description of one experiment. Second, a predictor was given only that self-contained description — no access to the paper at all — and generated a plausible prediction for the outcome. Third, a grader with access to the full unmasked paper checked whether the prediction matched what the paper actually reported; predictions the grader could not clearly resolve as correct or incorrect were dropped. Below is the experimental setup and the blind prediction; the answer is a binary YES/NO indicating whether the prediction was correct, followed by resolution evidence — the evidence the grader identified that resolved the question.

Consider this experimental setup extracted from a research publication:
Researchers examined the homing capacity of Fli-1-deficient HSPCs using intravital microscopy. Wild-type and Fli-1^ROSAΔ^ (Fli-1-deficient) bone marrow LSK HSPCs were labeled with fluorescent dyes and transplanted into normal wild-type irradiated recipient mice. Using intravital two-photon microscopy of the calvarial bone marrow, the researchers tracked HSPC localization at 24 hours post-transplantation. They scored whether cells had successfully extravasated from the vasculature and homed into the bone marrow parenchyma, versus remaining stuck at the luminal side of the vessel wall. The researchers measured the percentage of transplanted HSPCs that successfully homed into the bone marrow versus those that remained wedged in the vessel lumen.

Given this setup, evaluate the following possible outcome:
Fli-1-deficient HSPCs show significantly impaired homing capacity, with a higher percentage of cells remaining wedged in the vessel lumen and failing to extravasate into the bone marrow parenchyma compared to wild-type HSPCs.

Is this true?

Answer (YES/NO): NO